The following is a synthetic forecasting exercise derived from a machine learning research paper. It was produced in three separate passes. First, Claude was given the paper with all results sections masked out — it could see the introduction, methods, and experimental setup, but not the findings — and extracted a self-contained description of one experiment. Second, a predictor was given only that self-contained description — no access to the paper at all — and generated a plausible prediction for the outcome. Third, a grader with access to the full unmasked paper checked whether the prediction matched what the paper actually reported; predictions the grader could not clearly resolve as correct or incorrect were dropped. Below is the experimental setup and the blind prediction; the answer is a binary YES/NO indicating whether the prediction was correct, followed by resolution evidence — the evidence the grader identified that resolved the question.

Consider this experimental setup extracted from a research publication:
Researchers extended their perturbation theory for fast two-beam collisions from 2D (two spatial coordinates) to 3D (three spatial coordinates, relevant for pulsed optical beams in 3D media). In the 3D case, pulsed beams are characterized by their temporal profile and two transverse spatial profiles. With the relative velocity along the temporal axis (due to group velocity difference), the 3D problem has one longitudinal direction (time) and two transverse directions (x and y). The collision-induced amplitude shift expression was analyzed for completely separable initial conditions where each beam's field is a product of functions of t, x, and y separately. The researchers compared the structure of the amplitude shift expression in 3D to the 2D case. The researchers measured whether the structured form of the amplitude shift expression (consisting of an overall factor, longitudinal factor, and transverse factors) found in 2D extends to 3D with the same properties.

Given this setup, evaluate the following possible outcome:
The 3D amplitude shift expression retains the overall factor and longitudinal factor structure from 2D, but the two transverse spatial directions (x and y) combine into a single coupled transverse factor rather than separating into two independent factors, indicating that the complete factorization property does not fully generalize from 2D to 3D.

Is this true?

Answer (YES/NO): NO